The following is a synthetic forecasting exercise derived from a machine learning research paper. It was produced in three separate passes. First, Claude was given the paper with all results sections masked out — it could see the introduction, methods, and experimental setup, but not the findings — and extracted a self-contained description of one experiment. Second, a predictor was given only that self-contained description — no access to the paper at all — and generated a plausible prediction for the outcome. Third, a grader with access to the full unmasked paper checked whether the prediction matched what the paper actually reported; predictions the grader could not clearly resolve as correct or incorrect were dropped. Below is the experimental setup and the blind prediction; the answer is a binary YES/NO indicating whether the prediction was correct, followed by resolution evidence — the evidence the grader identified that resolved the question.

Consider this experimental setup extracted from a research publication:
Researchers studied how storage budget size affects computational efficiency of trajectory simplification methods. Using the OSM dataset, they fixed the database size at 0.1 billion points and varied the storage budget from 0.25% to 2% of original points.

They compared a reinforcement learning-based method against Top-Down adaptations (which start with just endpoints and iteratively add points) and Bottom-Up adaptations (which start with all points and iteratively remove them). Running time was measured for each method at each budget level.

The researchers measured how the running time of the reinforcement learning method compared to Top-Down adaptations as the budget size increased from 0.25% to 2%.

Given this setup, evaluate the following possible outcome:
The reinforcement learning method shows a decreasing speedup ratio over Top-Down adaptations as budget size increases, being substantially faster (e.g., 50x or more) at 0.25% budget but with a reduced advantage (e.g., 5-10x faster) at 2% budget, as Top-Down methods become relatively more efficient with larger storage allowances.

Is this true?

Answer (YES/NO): NO